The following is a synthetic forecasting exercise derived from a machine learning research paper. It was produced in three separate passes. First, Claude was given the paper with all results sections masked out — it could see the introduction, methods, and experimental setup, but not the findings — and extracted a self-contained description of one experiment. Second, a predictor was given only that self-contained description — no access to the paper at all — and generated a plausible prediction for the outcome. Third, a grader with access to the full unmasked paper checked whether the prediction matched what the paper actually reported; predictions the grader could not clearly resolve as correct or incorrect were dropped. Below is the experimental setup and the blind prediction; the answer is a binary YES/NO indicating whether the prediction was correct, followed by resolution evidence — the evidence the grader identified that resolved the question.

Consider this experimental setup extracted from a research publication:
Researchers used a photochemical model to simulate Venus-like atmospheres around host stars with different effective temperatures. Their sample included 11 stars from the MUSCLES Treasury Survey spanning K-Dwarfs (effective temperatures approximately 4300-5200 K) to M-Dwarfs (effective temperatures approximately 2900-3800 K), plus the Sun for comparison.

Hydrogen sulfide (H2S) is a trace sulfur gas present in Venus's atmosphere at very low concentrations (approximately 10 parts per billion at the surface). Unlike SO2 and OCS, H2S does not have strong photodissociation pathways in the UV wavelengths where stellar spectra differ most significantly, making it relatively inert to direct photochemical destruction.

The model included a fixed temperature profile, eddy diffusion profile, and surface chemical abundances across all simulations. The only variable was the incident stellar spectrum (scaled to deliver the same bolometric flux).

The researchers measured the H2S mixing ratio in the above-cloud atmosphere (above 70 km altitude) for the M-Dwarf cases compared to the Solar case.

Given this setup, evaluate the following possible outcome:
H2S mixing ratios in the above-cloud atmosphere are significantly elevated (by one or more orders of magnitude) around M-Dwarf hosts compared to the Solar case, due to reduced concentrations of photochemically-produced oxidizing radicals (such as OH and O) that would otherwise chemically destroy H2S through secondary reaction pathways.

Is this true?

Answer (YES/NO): NO